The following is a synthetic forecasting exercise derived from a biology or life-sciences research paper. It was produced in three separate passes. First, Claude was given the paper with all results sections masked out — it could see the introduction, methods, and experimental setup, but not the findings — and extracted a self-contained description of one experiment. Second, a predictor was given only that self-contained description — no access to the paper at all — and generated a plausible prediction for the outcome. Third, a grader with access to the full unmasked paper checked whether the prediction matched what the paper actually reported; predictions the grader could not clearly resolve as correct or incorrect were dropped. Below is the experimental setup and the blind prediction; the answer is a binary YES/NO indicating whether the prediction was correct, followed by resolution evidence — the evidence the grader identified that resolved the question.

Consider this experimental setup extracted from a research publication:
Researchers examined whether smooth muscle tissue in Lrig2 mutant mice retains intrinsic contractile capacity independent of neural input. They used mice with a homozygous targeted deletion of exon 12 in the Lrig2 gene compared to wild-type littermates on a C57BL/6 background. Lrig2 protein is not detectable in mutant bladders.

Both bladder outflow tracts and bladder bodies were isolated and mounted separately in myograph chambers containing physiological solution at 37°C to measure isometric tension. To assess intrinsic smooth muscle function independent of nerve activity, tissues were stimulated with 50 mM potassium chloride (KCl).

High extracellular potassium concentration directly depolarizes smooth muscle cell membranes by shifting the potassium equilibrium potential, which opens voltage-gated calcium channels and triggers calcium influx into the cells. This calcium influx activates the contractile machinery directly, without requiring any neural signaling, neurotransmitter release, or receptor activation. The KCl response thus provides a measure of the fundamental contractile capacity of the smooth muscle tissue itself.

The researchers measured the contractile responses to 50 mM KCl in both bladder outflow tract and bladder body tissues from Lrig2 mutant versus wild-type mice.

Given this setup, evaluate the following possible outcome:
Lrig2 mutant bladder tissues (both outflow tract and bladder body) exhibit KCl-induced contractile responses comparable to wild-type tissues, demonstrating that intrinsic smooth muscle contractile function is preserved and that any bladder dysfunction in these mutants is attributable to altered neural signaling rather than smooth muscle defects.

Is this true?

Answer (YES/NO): NO